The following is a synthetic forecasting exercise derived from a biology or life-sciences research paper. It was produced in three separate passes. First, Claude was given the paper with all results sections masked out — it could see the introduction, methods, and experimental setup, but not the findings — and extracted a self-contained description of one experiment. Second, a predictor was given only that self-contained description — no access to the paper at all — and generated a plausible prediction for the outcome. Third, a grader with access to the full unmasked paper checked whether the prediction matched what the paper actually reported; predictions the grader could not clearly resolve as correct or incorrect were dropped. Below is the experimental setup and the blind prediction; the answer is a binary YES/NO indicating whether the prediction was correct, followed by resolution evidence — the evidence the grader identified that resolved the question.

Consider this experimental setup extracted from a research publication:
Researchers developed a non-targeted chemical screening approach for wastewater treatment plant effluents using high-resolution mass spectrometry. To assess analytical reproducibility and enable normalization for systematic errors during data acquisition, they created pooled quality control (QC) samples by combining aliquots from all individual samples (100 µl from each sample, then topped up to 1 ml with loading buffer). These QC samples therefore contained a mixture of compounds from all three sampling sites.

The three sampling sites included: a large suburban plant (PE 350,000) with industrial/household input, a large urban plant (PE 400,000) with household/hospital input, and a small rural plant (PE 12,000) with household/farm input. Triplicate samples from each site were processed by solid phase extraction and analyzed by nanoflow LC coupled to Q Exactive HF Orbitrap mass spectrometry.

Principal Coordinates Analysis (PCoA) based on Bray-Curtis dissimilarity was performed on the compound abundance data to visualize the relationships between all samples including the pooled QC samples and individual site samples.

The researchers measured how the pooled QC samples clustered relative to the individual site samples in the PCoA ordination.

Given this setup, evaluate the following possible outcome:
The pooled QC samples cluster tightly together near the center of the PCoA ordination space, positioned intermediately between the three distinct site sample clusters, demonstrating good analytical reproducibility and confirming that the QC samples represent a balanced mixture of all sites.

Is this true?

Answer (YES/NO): YES